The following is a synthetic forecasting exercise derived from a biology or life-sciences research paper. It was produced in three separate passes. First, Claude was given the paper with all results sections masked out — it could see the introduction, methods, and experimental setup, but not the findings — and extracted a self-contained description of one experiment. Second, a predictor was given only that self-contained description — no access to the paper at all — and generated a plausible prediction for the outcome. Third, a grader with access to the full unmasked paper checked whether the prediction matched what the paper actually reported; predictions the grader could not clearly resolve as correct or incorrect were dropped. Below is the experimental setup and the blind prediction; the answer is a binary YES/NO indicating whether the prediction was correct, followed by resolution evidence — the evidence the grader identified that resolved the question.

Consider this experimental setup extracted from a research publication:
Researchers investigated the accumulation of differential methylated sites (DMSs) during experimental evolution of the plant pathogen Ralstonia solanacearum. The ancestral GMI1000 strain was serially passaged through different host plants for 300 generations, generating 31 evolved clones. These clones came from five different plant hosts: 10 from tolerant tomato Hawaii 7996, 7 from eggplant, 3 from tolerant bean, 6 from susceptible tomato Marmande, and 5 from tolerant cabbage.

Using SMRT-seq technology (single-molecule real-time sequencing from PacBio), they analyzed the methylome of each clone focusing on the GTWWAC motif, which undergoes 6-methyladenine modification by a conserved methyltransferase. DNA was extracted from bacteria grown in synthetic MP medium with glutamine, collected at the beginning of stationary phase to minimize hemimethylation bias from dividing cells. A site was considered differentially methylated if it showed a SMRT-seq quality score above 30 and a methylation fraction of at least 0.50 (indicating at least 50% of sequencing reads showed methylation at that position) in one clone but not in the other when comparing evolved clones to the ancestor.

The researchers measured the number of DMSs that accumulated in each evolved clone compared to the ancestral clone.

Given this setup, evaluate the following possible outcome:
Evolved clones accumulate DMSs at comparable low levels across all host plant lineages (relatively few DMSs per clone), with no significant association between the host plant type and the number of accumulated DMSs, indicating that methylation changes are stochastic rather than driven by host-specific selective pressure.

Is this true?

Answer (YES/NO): NO